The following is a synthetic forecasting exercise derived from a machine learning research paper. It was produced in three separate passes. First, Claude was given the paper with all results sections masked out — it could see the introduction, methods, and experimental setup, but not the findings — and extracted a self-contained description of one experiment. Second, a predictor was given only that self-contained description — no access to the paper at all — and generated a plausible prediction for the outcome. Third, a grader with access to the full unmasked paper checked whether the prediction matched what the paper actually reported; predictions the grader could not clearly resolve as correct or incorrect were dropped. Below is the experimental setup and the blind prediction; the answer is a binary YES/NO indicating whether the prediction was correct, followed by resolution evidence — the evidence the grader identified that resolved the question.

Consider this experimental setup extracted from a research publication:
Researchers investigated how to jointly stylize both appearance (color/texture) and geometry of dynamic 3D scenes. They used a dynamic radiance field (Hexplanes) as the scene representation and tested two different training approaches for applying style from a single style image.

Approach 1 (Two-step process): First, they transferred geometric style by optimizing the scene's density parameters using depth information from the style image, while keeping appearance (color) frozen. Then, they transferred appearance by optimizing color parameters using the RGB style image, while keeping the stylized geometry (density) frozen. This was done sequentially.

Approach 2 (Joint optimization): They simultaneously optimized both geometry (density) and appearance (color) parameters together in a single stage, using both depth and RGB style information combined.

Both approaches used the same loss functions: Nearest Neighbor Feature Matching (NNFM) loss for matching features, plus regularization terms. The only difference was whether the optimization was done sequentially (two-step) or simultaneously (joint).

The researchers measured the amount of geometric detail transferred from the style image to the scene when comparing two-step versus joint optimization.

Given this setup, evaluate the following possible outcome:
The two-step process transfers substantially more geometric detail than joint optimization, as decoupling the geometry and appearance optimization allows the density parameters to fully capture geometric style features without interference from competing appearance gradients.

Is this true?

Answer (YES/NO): YES